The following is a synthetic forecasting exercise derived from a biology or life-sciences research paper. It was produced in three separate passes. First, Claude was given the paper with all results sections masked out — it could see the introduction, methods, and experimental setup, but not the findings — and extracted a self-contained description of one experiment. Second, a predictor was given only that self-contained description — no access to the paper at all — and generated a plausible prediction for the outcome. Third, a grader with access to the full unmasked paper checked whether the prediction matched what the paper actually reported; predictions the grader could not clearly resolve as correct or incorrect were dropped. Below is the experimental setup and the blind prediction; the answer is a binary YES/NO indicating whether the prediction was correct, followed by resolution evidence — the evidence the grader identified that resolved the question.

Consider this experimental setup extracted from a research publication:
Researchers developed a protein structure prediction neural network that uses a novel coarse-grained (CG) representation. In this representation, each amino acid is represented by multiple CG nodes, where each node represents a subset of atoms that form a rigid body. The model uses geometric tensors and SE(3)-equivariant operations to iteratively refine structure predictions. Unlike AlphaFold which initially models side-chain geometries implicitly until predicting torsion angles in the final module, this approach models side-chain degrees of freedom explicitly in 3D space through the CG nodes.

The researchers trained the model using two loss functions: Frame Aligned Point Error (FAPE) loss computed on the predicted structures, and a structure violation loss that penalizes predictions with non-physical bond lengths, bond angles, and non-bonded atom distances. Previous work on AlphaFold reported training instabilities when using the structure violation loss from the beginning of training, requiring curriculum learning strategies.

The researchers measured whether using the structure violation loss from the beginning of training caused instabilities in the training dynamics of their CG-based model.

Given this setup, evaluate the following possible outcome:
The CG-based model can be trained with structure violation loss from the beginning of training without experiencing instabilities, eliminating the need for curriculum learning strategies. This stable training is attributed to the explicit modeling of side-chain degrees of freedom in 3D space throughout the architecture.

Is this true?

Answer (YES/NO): NO